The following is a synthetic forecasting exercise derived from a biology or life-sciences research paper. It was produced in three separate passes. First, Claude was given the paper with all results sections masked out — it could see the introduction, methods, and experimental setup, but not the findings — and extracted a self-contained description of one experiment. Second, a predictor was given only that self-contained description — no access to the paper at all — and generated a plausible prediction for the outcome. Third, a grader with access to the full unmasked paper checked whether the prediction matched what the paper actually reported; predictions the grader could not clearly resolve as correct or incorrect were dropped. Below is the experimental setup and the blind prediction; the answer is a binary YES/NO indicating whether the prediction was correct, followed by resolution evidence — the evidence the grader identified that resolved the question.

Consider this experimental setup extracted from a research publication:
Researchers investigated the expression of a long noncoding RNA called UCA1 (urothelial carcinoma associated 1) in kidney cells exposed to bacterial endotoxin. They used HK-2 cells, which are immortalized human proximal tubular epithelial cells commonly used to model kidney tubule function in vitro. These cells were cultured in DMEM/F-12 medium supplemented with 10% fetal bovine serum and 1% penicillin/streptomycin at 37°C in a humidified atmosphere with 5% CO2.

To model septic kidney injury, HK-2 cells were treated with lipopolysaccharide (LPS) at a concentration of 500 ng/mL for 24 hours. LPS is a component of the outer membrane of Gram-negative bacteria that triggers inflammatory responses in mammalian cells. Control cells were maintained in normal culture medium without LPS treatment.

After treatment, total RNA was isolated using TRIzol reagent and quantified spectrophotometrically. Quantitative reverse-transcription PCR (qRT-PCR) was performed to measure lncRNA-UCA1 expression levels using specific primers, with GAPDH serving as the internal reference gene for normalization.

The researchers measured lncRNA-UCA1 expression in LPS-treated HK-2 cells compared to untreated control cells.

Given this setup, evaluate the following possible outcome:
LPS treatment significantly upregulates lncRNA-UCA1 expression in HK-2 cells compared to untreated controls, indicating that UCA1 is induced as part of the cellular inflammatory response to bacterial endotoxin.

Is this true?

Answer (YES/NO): NO